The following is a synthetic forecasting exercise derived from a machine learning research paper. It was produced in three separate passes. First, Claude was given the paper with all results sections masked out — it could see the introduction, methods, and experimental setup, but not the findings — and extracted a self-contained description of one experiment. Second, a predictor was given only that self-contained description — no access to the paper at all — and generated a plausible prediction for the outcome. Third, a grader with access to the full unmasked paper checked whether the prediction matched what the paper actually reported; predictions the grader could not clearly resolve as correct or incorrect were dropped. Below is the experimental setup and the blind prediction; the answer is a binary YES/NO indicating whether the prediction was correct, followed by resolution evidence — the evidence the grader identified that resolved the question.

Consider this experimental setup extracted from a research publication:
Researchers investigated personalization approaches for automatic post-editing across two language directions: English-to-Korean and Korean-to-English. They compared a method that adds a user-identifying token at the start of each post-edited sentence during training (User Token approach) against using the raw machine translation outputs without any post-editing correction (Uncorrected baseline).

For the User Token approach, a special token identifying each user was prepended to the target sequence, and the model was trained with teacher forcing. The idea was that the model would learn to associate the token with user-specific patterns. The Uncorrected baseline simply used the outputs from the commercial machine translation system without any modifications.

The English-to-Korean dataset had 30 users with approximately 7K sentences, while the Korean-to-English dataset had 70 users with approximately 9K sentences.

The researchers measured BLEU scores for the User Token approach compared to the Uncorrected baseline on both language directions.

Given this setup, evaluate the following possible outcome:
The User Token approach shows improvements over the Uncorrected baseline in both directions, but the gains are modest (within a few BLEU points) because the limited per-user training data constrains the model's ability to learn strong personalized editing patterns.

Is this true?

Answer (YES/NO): NO